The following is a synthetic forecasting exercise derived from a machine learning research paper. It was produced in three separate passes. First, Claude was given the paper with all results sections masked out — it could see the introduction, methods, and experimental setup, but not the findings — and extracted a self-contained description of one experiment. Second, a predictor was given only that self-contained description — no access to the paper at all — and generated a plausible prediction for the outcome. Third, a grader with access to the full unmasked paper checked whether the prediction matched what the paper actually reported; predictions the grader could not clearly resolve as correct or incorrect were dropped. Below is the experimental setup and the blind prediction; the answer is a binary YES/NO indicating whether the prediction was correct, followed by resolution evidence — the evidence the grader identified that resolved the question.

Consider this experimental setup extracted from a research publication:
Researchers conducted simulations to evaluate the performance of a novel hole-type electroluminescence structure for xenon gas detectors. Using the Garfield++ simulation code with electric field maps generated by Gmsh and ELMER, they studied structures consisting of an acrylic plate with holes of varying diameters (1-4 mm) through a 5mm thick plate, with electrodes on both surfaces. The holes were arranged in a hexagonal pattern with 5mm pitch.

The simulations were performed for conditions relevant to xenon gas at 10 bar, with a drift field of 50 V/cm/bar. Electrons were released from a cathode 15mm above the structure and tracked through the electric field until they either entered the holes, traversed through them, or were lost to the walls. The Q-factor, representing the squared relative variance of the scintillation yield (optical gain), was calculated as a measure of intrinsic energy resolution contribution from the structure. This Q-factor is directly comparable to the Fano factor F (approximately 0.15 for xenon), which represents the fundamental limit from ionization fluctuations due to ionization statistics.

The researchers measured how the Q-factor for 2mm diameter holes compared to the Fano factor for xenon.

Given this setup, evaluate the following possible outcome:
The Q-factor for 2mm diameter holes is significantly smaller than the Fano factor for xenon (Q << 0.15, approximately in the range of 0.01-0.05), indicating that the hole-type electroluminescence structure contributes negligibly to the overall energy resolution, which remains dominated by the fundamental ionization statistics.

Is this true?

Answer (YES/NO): YES